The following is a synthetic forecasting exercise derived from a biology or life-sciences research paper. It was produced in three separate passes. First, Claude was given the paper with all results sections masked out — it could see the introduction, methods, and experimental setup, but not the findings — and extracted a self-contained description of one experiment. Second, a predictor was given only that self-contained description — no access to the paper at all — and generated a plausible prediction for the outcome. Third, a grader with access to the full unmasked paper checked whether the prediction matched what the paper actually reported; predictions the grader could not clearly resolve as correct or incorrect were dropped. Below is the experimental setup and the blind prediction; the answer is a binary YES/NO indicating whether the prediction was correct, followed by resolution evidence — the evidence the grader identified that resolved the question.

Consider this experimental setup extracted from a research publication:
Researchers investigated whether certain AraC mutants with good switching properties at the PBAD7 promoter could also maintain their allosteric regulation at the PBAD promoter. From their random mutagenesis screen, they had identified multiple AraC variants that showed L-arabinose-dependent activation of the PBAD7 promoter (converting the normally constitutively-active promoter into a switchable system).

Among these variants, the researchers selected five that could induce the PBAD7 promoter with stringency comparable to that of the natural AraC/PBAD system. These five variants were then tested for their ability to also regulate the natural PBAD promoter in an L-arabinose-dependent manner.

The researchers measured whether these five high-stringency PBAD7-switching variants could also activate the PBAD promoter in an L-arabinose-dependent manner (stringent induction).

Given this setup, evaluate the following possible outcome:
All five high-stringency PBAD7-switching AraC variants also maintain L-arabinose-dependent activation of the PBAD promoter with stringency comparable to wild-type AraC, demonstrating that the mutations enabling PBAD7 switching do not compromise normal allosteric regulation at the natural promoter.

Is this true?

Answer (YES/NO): NO